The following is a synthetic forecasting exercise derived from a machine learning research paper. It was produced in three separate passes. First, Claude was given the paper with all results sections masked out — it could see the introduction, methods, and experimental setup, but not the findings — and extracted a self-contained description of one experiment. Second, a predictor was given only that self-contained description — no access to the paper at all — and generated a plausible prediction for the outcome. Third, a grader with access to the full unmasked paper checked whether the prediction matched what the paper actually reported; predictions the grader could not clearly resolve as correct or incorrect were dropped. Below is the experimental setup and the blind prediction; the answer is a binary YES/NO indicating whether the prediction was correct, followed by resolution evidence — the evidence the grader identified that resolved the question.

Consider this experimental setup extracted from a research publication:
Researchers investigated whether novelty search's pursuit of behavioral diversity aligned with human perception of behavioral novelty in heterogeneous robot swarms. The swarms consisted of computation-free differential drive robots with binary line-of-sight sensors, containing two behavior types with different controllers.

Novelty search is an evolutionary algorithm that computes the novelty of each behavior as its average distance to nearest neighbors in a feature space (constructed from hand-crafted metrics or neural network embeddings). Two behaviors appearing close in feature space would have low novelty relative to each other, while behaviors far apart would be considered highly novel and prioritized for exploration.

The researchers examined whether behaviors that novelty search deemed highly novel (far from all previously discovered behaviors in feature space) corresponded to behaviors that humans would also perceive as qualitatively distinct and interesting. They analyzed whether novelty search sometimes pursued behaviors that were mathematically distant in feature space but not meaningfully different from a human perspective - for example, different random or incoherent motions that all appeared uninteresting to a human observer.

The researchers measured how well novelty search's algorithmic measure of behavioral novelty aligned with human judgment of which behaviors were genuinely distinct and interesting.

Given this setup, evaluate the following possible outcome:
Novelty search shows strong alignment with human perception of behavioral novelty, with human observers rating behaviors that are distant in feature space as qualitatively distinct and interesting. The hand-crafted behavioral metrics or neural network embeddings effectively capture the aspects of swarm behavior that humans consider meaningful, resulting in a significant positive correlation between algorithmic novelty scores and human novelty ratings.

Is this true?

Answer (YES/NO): NO